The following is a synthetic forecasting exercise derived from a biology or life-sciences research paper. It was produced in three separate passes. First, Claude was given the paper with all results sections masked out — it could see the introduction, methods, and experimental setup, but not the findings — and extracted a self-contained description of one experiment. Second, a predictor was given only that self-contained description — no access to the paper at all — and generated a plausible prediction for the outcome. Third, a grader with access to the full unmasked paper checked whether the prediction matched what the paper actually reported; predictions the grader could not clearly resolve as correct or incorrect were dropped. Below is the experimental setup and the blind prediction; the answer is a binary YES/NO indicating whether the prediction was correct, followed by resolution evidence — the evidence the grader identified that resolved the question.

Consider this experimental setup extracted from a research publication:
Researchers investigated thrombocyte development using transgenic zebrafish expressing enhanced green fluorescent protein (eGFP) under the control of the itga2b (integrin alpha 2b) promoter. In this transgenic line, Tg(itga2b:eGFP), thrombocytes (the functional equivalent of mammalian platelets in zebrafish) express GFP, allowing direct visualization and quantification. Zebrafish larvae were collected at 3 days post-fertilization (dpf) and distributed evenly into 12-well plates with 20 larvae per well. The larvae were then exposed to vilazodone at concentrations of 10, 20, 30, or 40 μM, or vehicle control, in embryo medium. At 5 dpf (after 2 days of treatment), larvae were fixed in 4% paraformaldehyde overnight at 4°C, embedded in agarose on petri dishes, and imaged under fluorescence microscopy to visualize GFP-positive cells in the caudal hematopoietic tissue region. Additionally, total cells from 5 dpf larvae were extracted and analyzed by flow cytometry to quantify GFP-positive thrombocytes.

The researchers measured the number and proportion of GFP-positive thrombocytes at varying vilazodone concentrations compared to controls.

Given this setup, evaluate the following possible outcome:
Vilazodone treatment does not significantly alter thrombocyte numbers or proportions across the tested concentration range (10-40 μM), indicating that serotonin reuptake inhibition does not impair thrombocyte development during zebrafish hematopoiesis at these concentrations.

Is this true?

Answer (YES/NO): NO